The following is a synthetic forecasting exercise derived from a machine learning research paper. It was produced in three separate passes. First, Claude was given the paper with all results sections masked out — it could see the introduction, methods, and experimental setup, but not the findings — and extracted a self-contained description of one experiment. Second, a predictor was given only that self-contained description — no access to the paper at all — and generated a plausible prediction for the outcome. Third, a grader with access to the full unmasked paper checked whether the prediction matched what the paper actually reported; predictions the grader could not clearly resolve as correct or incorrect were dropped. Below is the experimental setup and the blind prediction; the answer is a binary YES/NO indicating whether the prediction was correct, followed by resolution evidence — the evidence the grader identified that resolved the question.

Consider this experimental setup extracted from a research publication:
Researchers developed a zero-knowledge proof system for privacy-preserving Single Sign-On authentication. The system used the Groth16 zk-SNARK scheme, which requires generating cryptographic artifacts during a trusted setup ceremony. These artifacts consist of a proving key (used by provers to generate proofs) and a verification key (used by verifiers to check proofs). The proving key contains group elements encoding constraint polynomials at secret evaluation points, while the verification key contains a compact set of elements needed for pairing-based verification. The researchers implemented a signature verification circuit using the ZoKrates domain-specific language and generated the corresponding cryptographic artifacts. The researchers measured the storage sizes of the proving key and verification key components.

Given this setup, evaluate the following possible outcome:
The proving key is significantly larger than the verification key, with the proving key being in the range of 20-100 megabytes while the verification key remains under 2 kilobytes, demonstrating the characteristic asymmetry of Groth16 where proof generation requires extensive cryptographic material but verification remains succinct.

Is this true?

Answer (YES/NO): NO